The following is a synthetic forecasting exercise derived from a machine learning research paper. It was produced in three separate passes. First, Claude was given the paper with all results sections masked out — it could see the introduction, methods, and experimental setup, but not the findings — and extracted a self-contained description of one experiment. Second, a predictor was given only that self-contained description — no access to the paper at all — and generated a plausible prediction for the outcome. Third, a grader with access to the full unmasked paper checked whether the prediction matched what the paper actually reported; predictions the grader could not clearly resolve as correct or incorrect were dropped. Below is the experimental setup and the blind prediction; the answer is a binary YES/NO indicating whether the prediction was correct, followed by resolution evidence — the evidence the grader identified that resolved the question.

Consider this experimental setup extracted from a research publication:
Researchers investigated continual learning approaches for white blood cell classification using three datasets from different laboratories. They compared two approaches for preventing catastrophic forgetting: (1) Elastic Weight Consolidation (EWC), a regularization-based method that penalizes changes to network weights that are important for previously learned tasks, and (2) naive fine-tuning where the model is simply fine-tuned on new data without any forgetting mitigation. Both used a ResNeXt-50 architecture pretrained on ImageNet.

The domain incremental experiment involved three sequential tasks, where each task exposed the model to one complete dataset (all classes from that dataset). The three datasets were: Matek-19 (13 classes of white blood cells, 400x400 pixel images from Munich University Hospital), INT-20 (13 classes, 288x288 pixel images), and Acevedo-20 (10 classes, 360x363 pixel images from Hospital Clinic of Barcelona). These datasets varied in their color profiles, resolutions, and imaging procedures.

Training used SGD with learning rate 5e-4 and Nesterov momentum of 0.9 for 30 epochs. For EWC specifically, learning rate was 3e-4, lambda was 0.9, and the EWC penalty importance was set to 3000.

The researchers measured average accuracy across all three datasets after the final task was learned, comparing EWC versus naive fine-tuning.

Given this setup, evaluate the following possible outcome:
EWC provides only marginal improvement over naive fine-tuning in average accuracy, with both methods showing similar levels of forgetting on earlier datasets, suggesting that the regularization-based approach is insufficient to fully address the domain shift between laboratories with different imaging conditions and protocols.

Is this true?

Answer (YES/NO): YES